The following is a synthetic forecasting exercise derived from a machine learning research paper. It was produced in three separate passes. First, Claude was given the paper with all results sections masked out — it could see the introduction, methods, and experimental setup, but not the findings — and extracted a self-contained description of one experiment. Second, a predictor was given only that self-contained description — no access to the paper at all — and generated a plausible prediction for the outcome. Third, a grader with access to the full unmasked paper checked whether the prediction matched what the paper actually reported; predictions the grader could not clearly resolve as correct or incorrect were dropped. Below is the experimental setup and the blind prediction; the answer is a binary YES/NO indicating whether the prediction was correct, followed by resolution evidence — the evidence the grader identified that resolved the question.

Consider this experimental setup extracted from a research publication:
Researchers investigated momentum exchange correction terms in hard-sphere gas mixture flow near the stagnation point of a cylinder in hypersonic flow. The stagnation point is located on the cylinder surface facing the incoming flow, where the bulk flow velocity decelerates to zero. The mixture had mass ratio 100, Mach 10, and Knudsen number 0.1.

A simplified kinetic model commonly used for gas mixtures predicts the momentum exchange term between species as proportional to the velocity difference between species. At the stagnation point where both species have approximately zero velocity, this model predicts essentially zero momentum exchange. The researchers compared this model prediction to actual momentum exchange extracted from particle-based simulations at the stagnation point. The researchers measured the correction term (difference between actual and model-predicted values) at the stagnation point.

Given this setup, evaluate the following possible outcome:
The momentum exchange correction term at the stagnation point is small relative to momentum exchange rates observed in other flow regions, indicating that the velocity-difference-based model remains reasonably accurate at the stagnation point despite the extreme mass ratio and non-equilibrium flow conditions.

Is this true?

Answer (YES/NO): NO